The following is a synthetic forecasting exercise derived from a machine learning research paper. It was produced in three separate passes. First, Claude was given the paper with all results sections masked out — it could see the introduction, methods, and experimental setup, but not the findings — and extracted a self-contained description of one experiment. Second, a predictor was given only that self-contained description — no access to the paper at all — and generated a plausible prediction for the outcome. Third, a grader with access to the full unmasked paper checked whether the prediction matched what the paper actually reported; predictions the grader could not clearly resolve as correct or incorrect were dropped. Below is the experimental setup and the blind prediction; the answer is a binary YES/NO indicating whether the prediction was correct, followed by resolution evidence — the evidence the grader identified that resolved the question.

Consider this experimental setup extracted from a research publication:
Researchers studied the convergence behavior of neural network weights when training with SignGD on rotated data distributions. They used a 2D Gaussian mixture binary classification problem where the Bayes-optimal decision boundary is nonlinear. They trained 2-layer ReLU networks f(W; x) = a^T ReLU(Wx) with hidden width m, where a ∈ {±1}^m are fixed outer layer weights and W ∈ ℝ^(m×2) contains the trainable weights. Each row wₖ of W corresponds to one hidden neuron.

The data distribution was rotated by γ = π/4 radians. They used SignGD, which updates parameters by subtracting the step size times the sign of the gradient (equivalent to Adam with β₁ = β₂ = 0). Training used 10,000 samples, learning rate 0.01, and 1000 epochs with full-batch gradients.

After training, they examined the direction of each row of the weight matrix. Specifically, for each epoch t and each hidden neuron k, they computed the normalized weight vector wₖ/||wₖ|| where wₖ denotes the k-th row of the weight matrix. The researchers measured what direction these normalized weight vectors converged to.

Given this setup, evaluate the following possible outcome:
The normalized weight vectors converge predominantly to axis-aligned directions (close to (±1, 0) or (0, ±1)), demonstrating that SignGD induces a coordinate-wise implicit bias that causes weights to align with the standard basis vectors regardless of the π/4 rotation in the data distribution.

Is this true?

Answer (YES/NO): NO